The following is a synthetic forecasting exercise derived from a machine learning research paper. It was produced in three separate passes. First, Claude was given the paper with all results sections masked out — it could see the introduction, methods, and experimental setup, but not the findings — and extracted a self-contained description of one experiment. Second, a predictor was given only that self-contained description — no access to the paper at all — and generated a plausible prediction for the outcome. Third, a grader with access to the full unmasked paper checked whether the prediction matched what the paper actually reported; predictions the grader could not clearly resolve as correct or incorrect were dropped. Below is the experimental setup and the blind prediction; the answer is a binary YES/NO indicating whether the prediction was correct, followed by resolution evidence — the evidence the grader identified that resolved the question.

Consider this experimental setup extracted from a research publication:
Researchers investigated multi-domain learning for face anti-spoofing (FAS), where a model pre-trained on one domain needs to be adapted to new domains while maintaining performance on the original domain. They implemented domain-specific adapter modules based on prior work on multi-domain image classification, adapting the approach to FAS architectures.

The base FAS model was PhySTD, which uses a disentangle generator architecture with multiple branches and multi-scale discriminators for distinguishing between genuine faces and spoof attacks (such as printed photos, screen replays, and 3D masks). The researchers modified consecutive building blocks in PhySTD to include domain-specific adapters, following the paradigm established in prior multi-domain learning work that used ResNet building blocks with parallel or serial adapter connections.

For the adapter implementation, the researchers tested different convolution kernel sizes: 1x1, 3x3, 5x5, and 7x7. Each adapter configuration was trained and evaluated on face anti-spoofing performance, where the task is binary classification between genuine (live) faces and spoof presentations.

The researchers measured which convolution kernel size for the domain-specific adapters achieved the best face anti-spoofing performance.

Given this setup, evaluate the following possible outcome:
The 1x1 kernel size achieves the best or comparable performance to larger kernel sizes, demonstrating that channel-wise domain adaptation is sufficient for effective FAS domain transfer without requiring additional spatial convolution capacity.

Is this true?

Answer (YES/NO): YES